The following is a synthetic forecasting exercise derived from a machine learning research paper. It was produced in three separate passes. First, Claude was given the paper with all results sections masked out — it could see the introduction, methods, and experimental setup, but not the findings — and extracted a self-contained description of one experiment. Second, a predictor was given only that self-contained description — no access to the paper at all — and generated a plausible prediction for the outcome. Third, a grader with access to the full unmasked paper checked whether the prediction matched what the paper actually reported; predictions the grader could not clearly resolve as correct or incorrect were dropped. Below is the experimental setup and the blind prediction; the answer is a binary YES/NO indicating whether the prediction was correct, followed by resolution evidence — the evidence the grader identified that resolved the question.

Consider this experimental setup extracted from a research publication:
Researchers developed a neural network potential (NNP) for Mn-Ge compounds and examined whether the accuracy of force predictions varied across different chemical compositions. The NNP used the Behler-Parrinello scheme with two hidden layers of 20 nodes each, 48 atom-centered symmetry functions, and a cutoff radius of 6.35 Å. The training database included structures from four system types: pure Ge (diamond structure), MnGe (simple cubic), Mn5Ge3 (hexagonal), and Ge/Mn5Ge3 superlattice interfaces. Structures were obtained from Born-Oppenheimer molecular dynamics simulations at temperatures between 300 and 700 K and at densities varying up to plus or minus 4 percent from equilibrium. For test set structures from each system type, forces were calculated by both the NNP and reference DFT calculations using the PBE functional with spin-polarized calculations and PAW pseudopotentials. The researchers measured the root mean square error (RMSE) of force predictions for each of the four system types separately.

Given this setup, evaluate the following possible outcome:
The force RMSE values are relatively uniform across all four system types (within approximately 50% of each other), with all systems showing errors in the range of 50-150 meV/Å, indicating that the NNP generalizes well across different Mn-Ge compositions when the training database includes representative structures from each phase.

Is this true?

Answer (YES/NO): YES